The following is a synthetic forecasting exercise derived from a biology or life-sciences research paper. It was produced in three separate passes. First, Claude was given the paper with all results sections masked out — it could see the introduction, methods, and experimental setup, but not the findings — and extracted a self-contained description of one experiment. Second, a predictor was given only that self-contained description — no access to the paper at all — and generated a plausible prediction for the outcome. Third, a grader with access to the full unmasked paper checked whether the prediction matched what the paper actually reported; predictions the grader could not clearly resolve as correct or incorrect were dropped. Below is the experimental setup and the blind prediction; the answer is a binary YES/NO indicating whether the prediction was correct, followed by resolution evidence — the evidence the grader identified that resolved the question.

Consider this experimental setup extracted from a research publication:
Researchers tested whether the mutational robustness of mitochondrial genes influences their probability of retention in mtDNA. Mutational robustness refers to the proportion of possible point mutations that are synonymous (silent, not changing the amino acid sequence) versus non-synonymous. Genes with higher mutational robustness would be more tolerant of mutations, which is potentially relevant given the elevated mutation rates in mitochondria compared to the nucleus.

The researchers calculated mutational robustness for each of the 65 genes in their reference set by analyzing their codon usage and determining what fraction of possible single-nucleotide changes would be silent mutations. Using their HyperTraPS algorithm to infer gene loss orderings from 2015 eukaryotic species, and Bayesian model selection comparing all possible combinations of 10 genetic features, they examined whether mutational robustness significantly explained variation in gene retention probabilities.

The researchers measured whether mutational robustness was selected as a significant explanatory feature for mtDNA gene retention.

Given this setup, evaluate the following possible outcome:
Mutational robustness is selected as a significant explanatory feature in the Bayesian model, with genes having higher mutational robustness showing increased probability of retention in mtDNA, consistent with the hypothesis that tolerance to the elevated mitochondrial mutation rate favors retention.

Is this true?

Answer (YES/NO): NO